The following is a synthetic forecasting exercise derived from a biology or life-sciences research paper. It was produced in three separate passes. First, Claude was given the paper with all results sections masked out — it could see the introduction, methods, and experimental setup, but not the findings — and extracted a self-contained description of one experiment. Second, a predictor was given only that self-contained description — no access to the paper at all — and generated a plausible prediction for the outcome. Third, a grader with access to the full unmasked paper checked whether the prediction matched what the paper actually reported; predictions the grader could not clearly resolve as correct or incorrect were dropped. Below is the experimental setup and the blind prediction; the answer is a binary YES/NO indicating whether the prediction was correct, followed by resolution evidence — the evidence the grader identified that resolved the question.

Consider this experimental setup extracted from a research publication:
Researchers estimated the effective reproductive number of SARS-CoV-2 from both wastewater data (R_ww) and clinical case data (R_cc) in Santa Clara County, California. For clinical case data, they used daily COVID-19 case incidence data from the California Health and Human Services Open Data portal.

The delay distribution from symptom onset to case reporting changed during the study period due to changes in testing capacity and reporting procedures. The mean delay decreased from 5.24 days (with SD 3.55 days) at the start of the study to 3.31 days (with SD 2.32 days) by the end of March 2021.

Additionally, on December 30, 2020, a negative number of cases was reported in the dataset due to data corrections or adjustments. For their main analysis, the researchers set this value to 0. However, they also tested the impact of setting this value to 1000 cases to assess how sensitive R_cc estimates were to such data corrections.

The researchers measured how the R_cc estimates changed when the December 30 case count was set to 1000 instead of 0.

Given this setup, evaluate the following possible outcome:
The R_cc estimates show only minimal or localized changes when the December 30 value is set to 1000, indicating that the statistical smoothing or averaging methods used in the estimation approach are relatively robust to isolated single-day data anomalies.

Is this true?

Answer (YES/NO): NO